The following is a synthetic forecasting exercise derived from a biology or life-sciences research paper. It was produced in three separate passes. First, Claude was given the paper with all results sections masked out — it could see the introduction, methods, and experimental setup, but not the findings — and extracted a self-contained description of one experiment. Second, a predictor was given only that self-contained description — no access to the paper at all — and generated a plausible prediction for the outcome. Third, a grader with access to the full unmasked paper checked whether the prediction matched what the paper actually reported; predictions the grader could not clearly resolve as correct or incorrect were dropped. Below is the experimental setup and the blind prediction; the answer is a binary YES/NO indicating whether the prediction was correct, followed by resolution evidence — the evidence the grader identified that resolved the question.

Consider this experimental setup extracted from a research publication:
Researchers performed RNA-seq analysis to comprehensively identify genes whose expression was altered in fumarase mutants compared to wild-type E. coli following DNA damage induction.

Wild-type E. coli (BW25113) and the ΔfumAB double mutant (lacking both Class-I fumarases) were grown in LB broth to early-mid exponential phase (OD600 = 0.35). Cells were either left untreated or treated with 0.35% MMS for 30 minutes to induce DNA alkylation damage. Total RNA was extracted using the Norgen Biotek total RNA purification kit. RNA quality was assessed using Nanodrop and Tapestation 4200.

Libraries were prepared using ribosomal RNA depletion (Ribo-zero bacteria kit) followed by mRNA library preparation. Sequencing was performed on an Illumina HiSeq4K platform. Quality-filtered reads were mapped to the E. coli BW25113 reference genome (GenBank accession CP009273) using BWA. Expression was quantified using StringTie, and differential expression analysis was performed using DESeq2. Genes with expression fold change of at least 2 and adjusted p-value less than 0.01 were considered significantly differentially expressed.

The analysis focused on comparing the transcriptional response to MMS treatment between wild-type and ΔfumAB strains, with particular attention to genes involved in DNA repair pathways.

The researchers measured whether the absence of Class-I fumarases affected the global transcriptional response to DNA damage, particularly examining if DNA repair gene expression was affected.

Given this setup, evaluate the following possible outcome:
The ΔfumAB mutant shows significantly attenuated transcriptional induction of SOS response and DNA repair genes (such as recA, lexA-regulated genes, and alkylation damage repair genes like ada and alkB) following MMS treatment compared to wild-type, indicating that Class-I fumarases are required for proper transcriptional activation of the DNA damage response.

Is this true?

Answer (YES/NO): NO